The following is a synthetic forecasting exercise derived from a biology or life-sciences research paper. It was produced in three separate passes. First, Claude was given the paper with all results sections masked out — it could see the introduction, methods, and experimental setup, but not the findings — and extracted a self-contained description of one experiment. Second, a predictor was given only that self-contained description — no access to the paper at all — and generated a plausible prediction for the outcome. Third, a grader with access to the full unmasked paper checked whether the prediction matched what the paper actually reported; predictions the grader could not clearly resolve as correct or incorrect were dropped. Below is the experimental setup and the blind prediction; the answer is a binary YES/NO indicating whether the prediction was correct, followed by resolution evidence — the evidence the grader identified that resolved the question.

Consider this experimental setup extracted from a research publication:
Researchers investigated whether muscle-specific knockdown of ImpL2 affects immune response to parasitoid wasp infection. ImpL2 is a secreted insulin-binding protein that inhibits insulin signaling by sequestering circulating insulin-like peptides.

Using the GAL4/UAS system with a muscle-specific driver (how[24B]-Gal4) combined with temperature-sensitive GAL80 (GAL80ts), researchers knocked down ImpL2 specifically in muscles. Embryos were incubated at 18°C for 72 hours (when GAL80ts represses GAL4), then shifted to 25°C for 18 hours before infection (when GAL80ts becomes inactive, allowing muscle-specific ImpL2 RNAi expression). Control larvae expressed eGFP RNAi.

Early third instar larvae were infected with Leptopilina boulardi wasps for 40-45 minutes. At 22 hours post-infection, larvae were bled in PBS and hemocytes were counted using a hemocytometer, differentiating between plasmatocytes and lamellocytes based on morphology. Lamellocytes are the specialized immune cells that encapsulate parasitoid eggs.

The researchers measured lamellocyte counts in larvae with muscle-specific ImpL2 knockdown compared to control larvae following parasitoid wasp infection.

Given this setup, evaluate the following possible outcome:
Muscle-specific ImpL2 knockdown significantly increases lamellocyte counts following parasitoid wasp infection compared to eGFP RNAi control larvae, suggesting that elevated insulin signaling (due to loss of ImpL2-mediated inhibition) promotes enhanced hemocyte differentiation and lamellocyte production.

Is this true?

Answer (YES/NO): NO